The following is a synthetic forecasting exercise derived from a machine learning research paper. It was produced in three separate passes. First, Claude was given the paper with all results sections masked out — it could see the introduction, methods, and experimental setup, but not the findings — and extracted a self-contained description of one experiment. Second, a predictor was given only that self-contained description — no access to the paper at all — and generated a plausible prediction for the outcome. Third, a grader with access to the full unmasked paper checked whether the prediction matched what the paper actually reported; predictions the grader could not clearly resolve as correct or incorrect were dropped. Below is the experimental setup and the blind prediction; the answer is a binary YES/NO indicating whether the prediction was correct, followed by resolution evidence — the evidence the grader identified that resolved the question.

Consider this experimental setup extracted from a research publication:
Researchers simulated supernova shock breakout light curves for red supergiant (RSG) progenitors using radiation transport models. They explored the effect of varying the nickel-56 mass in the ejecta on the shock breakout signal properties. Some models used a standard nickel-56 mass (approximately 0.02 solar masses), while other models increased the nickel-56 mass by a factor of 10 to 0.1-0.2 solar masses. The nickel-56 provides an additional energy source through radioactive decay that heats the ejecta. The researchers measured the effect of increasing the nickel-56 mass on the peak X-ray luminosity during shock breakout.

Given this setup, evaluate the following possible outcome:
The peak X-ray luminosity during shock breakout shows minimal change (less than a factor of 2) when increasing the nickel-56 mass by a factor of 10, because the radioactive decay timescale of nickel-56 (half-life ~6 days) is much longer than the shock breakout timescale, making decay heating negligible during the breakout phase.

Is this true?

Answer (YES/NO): YES